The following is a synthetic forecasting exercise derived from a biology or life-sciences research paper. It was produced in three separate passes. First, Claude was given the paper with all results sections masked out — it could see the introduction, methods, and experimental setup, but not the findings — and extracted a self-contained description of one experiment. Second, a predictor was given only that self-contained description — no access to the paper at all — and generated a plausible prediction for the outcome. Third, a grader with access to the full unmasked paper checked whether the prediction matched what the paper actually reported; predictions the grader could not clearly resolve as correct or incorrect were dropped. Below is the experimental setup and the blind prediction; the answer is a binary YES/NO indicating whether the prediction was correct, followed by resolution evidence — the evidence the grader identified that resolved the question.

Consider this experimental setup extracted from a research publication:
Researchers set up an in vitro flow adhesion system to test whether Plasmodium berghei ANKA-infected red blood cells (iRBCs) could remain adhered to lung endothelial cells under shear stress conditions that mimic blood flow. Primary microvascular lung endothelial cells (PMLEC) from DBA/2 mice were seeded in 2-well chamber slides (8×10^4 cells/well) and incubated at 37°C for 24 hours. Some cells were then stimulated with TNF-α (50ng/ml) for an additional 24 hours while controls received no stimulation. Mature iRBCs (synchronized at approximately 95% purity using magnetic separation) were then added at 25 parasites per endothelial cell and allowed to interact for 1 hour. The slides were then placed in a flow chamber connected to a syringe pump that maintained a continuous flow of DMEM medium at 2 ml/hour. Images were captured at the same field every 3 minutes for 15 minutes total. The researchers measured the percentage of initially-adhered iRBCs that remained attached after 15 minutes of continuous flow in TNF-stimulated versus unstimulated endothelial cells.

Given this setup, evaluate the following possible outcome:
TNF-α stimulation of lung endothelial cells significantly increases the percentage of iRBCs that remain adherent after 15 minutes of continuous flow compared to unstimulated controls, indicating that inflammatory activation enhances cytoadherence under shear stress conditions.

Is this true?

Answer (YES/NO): YES